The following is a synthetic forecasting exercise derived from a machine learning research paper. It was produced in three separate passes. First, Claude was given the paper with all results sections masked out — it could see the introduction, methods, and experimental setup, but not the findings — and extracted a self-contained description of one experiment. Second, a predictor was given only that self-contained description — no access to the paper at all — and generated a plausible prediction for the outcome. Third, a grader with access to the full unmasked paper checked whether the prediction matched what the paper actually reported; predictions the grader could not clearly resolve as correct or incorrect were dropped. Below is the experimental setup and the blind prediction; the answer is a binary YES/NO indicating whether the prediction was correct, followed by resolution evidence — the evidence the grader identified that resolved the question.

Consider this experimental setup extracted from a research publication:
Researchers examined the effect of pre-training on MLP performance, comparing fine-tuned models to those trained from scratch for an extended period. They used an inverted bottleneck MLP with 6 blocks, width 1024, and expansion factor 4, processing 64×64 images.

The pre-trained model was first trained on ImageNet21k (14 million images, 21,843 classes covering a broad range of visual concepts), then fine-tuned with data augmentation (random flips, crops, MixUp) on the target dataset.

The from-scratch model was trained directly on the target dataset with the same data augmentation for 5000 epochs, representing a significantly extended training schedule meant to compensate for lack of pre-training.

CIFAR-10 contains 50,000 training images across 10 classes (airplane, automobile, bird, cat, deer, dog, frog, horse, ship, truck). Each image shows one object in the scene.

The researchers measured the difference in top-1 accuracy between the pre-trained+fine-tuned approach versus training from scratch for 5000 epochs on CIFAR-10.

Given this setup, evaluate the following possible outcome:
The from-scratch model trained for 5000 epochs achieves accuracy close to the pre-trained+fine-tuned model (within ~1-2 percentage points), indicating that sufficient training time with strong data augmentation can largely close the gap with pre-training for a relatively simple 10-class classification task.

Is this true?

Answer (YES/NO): NO